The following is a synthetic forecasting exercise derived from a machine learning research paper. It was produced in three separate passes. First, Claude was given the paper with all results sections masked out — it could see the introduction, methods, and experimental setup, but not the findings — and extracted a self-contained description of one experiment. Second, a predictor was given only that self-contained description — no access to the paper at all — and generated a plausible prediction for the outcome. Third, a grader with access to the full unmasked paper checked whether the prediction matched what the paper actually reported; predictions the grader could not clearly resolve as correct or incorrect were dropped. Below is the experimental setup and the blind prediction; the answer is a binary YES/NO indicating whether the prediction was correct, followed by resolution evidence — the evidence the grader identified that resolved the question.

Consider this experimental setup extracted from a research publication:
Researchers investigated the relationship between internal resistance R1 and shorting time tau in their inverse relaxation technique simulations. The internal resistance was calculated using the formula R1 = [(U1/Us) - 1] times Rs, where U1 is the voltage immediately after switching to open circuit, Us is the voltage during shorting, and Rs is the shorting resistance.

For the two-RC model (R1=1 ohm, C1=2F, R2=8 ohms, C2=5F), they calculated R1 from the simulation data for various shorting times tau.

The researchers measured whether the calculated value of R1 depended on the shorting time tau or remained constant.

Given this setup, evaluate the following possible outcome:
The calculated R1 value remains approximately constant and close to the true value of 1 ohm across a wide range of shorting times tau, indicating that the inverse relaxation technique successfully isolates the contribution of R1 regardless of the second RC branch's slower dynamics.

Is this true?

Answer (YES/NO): YES